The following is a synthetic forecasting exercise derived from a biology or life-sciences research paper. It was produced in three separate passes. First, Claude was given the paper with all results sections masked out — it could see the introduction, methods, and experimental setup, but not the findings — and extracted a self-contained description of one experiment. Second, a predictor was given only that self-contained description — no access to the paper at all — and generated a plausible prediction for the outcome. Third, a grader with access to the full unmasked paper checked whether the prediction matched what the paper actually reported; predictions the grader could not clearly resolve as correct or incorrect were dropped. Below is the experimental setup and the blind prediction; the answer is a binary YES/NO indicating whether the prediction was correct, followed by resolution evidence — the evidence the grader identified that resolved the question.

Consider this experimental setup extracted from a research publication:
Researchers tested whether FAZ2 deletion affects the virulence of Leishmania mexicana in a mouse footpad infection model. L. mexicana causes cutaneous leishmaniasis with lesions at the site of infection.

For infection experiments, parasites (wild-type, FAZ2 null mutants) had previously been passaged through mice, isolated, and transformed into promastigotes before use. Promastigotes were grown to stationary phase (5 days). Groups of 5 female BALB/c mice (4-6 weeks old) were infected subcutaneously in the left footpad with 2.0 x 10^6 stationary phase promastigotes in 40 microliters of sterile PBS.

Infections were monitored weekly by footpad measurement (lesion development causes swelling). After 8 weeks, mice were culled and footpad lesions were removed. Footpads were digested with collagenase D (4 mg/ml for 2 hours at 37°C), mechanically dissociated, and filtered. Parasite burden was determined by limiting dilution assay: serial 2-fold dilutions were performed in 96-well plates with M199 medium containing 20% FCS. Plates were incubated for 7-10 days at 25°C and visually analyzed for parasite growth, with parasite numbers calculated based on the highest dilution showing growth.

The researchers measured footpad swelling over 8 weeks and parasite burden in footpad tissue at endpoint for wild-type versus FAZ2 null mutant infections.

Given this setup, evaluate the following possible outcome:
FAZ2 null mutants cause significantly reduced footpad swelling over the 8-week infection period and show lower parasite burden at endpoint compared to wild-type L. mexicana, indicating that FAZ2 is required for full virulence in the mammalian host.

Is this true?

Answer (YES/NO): YES